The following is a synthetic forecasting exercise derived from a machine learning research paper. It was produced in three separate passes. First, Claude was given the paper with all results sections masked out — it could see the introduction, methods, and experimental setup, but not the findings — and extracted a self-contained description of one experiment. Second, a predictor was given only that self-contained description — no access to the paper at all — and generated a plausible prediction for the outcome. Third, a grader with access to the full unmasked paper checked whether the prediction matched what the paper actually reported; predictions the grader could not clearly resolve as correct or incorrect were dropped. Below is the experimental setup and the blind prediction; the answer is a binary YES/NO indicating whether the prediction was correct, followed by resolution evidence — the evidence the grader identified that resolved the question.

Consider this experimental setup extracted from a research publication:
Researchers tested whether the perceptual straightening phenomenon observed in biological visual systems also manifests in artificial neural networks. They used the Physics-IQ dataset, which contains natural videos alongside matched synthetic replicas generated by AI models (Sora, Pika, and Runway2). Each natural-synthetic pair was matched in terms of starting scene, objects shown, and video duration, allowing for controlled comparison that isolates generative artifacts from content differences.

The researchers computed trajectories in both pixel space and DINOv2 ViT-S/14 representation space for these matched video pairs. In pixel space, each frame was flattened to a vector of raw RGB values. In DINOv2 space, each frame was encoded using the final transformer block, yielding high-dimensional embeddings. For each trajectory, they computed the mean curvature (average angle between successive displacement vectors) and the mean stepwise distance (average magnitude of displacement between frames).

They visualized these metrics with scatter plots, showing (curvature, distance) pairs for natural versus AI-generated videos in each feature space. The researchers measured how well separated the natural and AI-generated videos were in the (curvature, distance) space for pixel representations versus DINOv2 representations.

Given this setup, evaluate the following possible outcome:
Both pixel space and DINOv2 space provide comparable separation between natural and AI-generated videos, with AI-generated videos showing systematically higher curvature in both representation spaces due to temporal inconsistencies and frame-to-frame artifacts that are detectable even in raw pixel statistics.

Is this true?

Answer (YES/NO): NO